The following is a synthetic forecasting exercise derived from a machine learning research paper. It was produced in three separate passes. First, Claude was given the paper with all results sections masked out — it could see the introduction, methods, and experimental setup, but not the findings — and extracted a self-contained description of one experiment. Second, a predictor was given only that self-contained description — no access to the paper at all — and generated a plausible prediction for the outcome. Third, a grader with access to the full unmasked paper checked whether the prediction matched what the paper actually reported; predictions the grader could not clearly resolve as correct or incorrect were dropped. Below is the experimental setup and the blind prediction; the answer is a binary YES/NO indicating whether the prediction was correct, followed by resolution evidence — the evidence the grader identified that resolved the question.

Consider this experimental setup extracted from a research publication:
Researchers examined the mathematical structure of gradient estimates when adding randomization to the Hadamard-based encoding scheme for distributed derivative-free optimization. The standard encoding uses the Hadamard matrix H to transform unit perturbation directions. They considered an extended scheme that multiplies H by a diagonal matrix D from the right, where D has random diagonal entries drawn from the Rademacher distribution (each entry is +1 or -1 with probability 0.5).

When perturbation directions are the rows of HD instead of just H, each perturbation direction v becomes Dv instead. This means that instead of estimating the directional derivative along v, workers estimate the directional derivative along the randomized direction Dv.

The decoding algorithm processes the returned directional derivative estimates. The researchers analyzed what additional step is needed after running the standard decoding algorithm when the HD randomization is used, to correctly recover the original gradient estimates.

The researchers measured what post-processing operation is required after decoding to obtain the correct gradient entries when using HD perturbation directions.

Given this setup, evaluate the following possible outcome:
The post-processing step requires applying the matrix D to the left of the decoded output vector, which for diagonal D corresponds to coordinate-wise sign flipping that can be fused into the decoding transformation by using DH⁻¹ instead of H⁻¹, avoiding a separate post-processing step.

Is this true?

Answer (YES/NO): NO